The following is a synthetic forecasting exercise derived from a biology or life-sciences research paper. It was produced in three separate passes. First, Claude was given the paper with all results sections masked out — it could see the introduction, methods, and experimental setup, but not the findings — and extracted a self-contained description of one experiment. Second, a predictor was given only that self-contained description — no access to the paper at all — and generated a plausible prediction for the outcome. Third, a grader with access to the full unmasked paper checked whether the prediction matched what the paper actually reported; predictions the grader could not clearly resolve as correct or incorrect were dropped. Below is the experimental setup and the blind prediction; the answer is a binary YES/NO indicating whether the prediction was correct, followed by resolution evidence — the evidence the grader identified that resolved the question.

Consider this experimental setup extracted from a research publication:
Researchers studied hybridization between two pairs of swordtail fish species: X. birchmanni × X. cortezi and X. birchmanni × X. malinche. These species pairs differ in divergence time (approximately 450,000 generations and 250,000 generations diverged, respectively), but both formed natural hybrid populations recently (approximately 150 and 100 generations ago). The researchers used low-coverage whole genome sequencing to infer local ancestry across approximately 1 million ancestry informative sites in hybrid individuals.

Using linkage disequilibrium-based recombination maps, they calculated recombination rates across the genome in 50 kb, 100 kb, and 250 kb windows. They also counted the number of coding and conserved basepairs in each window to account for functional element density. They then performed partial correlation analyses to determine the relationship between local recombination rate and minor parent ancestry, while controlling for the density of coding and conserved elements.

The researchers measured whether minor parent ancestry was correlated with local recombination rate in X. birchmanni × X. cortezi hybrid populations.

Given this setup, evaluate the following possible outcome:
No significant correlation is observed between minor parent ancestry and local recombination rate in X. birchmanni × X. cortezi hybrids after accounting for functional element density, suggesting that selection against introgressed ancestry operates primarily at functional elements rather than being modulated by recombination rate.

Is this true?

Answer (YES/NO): NO